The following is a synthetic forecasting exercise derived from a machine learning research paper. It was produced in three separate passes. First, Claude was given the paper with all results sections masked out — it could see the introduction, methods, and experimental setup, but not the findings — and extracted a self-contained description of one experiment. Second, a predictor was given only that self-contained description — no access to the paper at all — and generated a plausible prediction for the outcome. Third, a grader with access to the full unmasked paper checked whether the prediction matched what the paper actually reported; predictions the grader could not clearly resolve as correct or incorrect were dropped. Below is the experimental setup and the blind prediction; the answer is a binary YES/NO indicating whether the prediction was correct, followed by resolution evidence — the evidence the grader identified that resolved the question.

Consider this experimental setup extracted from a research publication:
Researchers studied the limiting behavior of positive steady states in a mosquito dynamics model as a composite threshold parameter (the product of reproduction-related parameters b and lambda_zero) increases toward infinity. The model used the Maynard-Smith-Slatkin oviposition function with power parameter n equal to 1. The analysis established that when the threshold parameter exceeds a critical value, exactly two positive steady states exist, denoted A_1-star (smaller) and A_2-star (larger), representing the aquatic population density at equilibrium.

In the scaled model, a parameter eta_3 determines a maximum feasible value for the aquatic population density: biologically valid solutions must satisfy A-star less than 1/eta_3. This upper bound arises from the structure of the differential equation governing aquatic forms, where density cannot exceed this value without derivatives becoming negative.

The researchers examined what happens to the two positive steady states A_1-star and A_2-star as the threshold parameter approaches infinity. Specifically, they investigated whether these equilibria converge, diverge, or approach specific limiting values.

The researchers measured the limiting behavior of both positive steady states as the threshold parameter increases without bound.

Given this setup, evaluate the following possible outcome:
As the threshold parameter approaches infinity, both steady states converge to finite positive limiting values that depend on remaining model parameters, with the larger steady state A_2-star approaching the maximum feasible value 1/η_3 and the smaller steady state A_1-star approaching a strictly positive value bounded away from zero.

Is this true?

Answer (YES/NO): NO